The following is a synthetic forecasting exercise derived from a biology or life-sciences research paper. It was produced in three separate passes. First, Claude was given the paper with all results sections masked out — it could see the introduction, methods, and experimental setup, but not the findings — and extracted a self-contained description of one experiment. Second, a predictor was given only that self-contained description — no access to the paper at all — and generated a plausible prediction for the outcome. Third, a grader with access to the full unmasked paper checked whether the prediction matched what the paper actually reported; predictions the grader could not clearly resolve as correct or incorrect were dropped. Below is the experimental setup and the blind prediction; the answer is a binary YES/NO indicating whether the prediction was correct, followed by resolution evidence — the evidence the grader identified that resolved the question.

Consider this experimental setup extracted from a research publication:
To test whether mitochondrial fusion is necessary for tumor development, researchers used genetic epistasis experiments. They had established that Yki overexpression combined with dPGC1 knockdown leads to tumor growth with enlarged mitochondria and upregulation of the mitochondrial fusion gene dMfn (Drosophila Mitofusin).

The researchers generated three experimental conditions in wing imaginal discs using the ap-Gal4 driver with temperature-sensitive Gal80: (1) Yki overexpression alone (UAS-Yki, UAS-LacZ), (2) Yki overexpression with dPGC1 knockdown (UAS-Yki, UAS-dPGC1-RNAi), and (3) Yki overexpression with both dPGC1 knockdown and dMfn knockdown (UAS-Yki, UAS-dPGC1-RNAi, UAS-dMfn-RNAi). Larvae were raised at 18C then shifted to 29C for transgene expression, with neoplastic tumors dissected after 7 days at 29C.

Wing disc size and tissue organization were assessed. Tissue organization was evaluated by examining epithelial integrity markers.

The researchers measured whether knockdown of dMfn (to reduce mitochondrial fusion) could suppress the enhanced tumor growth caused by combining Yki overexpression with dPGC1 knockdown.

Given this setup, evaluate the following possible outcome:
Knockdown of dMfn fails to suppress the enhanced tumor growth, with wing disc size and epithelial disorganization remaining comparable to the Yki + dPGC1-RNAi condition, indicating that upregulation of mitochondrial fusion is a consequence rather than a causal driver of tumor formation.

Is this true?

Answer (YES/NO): NO